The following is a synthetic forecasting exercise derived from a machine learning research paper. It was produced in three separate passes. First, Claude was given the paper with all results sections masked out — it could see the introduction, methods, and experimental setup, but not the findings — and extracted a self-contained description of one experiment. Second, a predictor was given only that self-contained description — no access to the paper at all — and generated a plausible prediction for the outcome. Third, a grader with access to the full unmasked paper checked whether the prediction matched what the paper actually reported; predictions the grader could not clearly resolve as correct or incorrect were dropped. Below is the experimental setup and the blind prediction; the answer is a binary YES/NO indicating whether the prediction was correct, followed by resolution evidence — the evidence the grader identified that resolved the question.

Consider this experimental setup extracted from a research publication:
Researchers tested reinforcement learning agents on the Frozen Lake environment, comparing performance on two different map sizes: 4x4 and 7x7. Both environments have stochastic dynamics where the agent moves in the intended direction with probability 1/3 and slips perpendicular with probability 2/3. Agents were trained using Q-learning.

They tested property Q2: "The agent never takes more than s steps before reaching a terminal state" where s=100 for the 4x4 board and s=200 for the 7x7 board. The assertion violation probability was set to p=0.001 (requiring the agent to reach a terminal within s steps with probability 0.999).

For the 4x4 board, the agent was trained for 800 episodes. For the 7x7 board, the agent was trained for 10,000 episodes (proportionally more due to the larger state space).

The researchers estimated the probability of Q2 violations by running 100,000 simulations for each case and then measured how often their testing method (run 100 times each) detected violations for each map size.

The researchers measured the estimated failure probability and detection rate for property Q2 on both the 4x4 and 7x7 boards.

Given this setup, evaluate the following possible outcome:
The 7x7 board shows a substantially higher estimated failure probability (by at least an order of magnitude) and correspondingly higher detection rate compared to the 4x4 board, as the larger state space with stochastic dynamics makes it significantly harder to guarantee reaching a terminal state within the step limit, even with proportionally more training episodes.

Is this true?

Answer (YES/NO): NO